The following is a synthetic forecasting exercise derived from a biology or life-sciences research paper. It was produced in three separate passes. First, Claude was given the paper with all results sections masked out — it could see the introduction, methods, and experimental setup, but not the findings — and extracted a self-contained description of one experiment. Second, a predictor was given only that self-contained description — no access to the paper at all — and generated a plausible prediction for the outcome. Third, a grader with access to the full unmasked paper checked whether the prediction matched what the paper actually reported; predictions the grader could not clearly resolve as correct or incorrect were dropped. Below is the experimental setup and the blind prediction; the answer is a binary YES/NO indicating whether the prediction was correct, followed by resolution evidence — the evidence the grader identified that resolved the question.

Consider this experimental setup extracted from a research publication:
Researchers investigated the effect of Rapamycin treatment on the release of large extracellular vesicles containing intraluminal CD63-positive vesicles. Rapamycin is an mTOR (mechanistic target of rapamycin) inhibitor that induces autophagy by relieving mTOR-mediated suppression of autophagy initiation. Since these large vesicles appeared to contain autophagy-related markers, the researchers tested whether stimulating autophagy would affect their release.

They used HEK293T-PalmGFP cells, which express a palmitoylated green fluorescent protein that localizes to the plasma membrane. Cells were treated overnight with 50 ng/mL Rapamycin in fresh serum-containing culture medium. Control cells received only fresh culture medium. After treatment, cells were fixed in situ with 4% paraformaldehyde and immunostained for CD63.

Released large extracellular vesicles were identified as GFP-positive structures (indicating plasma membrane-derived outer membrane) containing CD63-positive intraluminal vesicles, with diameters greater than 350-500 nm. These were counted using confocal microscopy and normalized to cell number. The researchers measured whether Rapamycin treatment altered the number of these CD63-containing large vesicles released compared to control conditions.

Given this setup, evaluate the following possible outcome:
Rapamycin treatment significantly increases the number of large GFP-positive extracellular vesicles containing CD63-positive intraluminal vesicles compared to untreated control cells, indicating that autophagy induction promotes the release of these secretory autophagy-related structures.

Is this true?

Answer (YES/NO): NO